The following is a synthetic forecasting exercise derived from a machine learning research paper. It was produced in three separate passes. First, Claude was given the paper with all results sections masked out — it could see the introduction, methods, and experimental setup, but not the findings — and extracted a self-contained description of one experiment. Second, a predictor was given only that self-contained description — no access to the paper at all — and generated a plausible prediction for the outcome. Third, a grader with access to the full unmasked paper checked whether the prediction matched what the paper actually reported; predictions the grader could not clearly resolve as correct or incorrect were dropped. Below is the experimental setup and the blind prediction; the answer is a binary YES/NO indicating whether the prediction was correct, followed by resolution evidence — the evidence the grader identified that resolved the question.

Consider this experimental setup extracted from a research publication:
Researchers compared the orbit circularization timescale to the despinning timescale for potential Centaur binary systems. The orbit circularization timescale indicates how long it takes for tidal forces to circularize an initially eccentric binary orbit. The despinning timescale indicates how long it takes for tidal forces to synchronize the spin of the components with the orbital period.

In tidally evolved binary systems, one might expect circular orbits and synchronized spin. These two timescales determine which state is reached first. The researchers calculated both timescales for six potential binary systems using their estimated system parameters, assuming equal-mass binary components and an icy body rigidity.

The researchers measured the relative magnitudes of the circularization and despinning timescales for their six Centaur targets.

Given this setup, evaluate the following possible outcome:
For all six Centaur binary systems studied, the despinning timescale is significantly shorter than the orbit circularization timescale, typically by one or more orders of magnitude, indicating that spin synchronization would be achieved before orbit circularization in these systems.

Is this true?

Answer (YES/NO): NO